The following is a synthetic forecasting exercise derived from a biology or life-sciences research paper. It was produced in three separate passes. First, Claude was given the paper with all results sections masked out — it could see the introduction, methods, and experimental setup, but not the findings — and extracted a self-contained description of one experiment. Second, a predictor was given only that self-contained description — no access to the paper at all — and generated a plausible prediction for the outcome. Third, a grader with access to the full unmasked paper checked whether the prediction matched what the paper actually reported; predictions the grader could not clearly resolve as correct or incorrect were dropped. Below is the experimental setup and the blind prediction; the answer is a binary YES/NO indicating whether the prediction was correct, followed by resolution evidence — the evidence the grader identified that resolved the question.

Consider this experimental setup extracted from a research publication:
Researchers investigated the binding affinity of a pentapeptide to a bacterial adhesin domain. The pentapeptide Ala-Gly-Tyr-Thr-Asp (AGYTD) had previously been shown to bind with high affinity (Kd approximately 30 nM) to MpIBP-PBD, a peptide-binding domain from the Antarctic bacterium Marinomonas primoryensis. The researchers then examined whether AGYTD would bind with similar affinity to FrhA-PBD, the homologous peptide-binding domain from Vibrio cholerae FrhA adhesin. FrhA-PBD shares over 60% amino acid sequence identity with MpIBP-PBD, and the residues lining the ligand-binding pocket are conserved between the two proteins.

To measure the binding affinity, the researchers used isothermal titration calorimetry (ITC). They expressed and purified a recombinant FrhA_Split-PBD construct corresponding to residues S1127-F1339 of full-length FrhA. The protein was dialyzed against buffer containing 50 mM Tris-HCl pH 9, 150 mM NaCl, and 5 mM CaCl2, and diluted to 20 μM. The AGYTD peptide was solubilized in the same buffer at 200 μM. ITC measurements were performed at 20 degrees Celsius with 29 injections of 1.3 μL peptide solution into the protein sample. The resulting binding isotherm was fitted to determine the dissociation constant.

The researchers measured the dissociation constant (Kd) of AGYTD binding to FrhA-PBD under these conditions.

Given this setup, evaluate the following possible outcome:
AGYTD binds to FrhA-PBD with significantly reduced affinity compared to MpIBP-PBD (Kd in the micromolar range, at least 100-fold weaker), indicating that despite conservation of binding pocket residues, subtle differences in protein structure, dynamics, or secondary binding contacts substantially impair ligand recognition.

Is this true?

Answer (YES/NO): NO